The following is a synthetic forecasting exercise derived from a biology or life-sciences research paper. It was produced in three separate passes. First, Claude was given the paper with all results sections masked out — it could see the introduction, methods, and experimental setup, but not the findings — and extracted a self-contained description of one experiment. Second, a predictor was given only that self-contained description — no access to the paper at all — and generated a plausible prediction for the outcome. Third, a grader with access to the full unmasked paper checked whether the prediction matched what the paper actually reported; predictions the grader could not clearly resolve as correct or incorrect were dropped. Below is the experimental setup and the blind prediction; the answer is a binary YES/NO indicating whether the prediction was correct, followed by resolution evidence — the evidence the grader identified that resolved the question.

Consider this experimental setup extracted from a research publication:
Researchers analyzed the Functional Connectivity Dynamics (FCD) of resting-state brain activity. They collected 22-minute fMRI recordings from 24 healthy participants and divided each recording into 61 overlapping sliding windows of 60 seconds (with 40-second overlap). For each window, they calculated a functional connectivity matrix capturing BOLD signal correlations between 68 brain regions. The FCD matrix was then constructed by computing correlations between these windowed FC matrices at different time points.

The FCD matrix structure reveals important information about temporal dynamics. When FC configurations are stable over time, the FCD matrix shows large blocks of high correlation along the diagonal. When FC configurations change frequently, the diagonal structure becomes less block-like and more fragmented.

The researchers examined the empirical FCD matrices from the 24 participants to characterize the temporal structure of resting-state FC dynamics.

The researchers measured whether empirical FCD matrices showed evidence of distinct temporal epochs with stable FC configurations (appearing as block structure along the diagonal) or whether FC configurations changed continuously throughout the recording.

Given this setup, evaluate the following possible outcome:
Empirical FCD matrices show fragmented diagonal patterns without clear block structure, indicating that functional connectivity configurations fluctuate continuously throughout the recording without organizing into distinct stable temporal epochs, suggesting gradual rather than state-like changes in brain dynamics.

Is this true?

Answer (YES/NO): NO